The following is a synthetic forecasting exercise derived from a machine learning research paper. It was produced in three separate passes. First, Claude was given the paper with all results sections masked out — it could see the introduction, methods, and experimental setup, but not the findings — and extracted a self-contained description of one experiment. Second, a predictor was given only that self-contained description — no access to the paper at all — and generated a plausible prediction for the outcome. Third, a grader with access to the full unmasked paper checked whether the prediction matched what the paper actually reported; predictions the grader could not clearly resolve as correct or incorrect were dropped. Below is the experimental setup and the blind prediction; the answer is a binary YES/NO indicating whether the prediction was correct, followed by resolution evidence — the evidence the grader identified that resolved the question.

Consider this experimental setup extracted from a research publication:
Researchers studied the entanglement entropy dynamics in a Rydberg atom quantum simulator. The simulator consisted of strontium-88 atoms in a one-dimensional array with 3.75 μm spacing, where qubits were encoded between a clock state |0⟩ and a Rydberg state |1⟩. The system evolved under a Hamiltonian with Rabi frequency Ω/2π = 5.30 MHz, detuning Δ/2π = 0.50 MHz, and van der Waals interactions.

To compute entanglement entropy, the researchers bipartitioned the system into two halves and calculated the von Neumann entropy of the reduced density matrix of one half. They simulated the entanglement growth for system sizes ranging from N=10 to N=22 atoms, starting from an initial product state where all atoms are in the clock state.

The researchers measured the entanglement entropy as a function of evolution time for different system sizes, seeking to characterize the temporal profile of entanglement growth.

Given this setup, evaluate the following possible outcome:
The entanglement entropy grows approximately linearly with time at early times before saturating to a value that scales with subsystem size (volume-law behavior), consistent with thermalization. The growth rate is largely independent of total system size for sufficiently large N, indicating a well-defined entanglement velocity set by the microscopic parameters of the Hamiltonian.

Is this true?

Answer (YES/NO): YES